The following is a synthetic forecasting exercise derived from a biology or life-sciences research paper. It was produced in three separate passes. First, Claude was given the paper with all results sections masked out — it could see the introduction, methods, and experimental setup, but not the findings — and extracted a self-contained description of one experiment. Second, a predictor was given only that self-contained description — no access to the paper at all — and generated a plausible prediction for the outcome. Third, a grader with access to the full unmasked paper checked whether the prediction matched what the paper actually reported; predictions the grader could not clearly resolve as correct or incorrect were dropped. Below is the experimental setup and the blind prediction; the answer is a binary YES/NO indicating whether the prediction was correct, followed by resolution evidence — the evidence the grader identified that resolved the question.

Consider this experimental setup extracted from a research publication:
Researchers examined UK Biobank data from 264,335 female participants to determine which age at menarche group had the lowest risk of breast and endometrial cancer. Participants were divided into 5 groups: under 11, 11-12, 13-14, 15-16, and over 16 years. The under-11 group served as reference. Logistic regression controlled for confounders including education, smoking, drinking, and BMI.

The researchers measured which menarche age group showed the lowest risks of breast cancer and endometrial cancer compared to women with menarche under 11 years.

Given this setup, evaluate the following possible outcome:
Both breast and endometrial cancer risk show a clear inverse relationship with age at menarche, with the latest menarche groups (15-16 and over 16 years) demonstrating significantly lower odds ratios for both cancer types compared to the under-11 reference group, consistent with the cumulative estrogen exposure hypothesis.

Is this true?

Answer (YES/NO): NO